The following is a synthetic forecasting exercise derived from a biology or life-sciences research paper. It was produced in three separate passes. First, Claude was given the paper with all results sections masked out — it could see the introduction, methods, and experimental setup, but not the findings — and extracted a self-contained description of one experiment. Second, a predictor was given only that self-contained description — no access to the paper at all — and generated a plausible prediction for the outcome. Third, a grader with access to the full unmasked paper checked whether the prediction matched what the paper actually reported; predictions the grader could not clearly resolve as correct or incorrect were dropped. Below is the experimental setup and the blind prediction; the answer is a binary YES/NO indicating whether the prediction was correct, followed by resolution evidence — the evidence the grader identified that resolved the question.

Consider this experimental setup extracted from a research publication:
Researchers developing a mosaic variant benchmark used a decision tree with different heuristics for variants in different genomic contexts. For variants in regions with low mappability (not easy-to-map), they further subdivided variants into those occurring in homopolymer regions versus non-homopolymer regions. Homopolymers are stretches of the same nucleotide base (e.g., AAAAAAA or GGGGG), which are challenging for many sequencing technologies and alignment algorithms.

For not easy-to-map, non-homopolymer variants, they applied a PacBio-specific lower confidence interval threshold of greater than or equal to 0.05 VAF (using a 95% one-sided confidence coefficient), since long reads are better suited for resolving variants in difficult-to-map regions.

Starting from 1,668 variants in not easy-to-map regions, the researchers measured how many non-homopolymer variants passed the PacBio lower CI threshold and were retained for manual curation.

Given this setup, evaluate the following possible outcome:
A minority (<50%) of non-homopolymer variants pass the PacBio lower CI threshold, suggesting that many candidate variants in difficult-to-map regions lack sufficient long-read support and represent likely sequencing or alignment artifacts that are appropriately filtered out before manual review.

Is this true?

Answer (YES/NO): YES